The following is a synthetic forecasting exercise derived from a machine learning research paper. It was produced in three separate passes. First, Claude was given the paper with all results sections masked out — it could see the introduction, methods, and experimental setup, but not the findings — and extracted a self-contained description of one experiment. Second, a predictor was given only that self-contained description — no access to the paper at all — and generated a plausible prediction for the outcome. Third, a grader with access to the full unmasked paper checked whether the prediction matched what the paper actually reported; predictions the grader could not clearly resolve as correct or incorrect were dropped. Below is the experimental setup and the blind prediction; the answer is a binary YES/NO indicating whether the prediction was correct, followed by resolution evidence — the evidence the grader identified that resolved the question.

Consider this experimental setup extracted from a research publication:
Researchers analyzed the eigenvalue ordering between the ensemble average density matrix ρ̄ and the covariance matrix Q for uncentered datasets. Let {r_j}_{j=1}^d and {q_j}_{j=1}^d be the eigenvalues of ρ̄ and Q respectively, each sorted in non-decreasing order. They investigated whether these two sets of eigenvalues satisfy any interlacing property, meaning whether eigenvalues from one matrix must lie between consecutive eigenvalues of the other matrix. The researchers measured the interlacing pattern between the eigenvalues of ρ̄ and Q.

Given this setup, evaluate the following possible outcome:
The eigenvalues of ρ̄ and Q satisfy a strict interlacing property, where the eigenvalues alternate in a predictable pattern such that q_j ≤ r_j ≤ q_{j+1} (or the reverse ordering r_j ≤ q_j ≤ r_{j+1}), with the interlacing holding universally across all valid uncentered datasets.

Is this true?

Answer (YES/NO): YES